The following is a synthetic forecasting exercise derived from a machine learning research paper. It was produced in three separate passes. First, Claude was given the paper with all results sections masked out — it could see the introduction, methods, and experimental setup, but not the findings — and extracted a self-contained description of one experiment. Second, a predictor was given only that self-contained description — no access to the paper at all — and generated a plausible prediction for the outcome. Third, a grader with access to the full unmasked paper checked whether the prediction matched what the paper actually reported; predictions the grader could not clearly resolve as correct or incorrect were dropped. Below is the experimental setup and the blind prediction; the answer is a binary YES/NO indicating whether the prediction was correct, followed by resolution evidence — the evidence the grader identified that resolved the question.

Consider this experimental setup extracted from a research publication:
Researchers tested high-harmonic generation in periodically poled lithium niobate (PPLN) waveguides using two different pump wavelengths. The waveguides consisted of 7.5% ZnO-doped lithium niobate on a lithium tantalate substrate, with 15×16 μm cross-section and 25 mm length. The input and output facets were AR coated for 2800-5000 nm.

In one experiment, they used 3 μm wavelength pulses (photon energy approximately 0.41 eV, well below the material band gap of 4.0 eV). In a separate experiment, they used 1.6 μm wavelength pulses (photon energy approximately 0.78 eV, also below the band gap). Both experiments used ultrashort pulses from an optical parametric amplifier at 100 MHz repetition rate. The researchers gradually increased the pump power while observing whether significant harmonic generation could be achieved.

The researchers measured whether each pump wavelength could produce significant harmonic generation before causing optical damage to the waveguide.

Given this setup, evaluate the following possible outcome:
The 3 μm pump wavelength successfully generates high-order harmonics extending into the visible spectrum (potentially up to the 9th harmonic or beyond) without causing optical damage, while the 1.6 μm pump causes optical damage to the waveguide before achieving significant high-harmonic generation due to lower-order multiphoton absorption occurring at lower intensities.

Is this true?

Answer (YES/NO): YES